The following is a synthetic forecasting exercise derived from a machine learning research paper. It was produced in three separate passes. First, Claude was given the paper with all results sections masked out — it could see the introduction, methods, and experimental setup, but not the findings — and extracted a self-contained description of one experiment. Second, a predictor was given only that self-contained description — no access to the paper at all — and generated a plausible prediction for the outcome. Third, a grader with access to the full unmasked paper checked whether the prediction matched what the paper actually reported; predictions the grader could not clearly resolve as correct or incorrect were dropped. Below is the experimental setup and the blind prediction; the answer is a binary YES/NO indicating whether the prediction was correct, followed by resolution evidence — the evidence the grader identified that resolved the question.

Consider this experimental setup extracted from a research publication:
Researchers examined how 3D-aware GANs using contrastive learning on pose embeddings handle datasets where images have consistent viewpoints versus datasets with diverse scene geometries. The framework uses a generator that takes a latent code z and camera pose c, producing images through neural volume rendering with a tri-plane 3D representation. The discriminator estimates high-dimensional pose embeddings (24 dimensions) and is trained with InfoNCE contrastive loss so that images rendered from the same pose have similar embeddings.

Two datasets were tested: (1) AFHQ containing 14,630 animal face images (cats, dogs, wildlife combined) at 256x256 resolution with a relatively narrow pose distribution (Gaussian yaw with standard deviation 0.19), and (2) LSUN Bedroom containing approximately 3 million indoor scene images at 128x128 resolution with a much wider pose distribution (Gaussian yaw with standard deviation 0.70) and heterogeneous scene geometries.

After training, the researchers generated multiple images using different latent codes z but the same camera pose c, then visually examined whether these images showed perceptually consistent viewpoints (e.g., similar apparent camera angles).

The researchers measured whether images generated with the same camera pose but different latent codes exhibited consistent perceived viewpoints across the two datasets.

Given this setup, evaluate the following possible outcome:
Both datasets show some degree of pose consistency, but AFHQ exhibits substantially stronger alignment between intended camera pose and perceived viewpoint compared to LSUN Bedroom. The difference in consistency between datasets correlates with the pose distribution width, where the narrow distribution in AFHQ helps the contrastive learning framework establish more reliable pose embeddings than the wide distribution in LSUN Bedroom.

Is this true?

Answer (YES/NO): NO